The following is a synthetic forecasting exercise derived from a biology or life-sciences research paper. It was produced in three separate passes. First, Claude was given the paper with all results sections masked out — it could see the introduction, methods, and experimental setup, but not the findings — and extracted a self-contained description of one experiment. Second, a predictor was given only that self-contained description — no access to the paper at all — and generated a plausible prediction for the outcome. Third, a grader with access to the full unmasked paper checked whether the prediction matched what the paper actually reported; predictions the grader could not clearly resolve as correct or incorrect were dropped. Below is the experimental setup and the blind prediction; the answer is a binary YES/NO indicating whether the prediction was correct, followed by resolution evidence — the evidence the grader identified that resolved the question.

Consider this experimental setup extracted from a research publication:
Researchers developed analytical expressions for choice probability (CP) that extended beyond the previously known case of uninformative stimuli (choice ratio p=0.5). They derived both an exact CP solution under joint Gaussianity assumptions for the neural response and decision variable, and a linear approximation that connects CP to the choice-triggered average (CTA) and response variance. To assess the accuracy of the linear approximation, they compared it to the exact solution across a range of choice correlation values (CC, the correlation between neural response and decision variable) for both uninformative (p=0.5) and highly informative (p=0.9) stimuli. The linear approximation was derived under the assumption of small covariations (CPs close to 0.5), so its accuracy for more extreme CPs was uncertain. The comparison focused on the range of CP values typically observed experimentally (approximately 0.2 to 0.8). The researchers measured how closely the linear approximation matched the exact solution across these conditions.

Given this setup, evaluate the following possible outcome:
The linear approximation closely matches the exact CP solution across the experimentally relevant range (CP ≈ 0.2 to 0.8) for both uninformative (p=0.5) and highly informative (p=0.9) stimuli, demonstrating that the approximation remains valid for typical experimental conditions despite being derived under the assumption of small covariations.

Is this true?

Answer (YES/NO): YES